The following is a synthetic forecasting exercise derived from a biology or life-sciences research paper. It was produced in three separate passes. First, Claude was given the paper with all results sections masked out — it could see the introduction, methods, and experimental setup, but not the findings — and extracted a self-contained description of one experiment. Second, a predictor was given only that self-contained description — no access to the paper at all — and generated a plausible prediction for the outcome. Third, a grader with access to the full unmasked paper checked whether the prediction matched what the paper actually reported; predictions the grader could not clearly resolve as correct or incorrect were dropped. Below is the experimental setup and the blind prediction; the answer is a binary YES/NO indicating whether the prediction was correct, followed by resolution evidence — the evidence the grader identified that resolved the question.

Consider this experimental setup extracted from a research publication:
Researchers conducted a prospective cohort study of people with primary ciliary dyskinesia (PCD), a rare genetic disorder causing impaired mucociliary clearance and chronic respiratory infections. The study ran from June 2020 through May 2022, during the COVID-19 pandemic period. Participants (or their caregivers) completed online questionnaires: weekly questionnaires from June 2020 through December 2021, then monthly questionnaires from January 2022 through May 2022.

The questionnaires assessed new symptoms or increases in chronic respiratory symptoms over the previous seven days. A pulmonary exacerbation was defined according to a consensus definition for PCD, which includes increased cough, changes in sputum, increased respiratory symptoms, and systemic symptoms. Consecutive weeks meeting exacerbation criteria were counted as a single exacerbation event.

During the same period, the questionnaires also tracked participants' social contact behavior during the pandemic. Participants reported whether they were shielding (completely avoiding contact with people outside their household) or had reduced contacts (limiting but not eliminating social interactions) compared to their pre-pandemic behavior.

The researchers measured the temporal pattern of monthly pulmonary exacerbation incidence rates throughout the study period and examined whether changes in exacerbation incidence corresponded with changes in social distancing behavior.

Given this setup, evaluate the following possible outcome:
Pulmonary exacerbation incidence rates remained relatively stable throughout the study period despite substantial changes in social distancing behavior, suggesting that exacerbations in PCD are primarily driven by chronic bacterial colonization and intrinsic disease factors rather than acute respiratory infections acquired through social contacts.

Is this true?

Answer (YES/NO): NO